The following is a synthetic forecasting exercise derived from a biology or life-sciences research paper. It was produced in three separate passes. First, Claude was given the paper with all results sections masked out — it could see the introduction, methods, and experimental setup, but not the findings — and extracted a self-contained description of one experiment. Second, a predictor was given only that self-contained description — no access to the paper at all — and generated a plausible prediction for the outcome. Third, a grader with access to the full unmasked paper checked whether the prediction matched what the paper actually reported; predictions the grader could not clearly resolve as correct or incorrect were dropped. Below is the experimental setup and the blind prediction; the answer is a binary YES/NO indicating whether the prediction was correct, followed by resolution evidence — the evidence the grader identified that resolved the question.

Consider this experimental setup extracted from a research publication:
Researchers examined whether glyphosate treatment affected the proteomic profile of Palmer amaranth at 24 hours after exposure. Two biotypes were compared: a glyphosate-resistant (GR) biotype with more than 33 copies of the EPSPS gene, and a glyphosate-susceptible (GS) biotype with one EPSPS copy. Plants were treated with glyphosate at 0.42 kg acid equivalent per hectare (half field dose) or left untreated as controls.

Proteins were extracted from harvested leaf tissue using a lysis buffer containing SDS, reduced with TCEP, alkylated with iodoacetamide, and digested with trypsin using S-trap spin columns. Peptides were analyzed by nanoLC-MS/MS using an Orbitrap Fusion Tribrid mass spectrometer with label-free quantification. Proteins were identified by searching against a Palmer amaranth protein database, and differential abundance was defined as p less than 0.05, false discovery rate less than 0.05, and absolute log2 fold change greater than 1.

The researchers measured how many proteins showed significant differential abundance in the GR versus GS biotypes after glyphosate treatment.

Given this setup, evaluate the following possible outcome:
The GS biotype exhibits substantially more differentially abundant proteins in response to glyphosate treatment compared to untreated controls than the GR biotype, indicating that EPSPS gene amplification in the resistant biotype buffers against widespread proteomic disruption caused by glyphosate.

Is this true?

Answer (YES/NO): YES